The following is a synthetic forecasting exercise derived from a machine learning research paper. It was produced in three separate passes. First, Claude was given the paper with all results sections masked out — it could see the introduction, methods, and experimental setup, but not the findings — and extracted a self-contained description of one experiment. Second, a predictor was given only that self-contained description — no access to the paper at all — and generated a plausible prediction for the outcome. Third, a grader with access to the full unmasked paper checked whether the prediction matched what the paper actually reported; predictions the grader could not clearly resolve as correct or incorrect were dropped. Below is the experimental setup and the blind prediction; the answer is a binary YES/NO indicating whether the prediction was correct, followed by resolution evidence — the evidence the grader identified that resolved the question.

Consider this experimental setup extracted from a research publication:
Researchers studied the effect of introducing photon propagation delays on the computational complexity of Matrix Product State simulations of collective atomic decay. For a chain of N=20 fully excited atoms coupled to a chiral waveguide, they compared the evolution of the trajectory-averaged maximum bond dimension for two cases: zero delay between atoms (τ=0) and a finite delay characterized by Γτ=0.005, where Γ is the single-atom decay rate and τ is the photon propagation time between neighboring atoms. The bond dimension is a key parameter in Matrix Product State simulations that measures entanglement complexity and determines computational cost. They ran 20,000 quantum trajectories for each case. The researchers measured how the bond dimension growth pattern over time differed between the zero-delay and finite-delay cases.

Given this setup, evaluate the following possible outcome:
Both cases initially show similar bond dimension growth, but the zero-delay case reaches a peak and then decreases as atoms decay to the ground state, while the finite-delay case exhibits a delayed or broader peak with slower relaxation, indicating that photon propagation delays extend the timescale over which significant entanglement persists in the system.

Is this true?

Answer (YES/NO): NO